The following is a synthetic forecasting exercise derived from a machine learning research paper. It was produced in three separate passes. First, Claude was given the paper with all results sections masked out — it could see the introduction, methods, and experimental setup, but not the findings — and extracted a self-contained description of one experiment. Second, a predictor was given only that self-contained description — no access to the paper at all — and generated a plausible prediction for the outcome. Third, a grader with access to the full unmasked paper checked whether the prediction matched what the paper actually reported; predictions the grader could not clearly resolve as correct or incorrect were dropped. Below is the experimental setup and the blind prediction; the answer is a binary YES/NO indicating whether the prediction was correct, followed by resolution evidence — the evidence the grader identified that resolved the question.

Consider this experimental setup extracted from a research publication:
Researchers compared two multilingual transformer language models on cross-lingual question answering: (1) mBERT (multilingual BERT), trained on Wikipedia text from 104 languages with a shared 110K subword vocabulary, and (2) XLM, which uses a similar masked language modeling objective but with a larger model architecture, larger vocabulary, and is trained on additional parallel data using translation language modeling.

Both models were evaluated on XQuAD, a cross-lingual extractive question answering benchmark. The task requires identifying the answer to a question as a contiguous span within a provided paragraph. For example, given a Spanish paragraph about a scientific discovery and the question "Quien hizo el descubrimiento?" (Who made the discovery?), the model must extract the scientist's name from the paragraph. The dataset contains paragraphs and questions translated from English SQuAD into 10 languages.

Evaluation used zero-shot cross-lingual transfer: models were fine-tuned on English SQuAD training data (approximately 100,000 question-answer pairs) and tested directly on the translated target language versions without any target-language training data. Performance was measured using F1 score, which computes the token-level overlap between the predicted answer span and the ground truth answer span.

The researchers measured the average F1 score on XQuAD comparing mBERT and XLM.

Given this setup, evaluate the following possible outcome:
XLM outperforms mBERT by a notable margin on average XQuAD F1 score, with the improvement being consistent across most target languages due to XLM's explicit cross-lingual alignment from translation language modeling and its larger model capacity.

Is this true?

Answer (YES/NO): NO